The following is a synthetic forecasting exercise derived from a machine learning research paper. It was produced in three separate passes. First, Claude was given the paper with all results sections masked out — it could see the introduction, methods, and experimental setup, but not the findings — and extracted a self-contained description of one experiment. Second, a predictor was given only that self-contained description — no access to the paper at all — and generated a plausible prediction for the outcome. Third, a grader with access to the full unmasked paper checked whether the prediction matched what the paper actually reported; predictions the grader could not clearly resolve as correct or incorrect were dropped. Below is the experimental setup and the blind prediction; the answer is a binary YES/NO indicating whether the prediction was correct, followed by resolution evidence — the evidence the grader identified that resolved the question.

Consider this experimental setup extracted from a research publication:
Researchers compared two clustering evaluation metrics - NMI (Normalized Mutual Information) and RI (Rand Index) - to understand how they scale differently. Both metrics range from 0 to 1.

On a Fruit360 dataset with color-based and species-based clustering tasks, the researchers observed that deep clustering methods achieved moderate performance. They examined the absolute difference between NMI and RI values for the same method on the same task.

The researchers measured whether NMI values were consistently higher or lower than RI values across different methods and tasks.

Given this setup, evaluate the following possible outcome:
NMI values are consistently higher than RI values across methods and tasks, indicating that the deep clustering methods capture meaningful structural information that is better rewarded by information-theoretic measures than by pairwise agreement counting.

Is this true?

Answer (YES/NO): NO